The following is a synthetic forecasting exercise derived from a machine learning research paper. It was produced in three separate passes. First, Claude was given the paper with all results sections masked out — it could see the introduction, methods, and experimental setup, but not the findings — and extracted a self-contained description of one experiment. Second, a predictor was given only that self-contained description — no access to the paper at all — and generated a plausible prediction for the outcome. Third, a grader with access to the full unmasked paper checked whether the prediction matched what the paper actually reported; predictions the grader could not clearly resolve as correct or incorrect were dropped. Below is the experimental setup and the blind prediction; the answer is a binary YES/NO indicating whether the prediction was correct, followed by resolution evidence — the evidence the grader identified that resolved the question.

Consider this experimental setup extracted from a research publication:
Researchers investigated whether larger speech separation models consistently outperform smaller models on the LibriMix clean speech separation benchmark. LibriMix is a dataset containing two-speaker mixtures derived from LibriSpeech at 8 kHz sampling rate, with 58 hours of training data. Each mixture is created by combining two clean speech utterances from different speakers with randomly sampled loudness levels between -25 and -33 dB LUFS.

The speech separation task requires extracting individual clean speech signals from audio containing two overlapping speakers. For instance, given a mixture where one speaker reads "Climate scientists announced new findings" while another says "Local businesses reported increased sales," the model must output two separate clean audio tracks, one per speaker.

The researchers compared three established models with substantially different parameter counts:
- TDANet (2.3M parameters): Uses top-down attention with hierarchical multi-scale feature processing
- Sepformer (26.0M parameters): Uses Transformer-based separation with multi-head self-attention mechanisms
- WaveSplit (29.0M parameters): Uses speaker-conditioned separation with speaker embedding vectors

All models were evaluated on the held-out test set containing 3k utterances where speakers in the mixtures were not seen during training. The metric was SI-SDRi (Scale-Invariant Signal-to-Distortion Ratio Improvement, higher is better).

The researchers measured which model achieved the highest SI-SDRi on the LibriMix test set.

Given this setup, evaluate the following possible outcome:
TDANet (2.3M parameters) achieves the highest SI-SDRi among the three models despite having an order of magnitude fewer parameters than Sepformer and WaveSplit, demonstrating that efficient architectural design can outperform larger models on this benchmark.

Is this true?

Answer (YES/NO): YES